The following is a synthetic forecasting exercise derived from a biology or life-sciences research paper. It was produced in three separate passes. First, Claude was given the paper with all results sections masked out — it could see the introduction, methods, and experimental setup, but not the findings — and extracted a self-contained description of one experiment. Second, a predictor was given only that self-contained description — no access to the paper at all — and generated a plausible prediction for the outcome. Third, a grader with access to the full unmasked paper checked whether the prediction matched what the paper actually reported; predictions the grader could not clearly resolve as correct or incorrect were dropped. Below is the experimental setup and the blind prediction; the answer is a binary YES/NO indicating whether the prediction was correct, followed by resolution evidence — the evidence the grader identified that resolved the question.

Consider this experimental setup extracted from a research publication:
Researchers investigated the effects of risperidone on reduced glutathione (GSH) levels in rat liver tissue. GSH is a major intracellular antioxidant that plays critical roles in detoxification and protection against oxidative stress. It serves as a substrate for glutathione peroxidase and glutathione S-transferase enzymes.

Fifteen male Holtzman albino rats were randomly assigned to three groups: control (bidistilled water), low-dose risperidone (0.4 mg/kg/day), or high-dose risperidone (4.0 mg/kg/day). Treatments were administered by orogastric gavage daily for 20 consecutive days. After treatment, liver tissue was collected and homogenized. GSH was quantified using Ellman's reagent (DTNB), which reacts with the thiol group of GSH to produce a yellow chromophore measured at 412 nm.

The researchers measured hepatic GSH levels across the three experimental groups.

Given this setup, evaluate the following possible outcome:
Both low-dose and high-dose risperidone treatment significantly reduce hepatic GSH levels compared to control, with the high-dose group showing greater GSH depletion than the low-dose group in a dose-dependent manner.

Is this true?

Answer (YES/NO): NO